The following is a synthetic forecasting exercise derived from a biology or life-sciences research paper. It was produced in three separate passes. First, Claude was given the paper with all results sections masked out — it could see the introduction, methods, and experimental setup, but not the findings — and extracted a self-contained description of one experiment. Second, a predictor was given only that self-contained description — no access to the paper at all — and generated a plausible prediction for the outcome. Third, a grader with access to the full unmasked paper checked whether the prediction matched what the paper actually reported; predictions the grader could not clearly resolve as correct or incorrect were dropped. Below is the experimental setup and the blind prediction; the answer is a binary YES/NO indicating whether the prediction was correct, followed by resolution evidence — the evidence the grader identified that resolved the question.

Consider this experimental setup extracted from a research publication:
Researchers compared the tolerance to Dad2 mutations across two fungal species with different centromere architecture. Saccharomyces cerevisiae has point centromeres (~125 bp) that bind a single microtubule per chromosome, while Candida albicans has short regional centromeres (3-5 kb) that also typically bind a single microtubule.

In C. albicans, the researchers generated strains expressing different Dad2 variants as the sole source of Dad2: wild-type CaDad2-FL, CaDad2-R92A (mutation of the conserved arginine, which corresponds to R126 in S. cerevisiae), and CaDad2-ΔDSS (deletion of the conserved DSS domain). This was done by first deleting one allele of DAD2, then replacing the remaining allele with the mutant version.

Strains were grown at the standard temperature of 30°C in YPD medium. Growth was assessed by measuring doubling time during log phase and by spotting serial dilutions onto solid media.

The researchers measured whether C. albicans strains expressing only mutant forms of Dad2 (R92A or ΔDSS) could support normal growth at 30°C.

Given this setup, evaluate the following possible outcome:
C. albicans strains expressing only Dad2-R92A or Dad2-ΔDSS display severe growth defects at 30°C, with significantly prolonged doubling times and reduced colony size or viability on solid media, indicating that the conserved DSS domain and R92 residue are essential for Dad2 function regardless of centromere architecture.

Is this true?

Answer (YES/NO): NO